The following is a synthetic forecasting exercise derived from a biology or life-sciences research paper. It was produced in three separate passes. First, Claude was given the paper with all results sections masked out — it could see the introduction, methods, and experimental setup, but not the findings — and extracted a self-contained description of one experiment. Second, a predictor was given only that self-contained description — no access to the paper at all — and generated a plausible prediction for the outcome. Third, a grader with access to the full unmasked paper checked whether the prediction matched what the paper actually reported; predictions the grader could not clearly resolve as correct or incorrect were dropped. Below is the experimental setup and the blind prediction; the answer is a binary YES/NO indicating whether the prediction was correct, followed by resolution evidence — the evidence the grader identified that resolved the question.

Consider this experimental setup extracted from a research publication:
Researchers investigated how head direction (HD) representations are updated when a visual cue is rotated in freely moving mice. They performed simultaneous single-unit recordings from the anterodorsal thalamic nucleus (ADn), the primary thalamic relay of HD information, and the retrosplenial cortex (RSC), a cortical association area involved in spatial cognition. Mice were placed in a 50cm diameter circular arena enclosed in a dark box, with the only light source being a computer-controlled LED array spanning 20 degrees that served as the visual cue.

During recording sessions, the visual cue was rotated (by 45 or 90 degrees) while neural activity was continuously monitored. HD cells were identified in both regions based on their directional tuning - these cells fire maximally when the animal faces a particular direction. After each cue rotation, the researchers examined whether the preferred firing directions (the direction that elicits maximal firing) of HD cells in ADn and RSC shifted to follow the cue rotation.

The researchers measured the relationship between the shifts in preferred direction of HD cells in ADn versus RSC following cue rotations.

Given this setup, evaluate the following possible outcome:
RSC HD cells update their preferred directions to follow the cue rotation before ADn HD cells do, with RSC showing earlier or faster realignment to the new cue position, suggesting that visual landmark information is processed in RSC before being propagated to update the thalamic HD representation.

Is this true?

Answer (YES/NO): NO